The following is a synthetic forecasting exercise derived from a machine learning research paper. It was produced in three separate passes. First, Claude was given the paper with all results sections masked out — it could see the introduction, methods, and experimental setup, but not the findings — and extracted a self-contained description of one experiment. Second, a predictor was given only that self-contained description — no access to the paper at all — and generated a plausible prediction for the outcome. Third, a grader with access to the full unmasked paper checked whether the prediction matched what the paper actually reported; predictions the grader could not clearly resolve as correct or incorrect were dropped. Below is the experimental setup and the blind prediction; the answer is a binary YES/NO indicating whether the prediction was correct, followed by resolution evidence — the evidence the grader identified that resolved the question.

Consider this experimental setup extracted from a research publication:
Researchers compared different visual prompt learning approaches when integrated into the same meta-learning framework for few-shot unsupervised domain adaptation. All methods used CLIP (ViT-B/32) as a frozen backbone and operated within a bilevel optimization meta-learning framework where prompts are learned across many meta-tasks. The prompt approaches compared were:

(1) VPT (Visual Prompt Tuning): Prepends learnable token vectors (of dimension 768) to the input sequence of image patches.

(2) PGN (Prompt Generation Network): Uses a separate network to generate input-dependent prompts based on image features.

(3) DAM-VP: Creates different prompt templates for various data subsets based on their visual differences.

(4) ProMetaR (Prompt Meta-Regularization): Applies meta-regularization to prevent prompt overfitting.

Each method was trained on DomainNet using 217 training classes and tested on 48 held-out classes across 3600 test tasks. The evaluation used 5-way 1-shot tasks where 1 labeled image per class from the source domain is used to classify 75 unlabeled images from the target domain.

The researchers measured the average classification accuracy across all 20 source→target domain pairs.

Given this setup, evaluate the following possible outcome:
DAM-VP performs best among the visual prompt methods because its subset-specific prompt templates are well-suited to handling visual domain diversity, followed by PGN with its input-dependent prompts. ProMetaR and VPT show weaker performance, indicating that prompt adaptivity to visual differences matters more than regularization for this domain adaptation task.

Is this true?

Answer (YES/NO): NO